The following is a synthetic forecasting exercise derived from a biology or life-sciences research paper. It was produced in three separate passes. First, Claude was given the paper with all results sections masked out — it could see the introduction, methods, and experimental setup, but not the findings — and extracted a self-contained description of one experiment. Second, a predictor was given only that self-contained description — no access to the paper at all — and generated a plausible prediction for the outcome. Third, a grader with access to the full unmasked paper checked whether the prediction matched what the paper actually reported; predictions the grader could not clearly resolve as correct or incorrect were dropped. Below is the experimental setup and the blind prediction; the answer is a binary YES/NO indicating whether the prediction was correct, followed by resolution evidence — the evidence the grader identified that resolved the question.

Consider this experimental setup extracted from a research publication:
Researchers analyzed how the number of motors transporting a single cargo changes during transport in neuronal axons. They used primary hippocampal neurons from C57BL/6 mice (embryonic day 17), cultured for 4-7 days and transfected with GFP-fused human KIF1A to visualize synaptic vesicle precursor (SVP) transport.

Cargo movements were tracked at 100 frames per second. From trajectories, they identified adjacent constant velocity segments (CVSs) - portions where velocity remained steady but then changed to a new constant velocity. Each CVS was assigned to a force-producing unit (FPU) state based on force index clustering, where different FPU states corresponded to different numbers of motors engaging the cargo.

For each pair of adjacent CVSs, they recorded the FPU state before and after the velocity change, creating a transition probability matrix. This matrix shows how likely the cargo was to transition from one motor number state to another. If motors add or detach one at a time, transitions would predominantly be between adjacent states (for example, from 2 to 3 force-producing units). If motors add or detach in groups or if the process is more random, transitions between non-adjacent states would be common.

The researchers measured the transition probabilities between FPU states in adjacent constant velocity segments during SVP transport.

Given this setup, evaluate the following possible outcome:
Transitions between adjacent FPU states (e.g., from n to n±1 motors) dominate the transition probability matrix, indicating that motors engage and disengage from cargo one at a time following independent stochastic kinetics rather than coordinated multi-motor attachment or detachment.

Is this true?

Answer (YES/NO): YES